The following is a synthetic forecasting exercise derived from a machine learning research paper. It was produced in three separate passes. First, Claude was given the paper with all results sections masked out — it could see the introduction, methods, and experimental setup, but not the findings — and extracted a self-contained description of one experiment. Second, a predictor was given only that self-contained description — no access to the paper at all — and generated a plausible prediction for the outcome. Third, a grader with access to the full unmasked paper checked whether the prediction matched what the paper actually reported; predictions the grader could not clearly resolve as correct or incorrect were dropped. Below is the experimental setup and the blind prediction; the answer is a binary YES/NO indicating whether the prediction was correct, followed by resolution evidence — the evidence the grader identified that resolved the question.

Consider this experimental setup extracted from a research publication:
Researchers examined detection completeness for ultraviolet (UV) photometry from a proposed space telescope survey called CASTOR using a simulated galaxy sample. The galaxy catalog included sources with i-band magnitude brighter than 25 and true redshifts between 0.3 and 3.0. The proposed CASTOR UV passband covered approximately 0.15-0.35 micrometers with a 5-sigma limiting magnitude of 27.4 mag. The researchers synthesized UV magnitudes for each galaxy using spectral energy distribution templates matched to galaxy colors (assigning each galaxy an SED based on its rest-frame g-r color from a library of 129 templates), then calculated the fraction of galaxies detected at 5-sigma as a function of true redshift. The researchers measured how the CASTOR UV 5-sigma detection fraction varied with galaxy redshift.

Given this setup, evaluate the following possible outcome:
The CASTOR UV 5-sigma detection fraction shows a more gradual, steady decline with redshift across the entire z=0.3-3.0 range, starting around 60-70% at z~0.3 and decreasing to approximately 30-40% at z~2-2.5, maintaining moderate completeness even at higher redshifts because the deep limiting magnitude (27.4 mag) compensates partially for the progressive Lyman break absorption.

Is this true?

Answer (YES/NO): NO